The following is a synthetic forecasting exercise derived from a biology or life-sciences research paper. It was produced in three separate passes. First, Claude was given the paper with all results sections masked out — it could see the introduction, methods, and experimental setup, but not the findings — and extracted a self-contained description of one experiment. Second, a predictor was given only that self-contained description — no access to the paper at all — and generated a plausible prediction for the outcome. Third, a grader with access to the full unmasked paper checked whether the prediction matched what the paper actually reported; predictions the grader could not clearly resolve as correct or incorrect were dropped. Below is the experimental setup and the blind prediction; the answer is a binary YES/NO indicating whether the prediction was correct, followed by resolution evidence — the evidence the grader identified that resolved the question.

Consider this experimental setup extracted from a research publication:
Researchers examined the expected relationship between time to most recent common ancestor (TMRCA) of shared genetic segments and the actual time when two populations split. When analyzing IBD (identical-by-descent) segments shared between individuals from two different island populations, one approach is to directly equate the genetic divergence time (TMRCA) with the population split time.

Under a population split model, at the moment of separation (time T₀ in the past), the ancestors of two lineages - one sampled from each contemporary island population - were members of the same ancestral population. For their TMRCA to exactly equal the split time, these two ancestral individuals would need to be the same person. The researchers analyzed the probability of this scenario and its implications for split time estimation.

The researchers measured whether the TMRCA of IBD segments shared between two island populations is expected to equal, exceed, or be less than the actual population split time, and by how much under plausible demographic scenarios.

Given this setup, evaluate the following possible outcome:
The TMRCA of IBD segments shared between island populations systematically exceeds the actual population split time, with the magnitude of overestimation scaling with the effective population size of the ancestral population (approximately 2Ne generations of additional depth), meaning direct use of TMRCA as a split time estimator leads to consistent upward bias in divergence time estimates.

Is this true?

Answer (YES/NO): NO